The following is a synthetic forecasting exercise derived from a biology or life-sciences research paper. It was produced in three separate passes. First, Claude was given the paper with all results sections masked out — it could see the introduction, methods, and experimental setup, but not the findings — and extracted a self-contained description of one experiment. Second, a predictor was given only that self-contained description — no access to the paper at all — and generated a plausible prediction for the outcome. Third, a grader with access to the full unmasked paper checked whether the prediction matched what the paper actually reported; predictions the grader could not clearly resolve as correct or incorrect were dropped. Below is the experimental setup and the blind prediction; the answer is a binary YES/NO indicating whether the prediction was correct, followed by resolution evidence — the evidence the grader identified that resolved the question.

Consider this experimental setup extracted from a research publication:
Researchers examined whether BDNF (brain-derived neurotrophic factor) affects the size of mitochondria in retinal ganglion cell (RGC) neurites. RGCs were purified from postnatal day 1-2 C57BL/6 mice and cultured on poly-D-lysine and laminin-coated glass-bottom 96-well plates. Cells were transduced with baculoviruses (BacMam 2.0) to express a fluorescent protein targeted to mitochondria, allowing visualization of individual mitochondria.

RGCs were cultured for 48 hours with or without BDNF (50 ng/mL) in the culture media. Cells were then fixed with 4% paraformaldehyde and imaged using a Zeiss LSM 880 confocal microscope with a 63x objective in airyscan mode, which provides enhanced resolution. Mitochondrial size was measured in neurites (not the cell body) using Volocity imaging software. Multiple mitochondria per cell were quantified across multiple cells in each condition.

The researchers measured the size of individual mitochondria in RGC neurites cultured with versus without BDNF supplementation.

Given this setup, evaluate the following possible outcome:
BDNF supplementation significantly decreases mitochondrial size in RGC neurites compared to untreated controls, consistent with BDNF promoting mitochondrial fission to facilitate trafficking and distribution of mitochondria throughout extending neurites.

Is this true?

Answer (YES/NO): NO